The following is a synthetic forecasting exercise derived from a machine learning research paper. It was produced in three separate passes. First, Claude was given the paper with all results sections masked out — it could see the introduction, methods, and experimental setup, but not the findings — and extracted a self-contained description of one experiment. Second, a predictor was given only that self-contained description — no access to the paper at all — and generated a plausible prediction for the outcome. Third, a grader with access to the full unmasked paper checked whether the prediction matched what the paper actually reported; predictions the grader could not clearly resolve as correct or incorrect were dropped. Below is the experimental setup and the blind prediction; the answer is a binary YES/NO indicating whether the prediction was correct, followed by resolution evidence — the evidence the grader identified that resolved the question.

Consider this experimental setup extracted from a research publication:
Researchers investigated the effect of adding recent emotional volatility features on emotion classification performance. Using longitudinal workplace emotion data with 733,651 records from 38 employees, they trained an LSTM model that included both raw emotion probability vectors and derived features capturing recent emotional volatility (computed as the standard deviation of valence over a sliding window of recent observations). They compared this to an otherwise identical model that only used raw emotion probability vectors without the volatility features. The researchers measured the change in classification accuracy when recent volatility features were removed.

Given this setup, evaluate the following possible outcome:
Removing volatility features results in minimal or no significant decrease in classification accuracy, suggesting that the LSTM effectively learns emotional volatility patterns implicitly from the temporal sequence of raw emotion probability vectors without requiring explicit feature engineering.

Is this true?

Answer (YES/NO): NO